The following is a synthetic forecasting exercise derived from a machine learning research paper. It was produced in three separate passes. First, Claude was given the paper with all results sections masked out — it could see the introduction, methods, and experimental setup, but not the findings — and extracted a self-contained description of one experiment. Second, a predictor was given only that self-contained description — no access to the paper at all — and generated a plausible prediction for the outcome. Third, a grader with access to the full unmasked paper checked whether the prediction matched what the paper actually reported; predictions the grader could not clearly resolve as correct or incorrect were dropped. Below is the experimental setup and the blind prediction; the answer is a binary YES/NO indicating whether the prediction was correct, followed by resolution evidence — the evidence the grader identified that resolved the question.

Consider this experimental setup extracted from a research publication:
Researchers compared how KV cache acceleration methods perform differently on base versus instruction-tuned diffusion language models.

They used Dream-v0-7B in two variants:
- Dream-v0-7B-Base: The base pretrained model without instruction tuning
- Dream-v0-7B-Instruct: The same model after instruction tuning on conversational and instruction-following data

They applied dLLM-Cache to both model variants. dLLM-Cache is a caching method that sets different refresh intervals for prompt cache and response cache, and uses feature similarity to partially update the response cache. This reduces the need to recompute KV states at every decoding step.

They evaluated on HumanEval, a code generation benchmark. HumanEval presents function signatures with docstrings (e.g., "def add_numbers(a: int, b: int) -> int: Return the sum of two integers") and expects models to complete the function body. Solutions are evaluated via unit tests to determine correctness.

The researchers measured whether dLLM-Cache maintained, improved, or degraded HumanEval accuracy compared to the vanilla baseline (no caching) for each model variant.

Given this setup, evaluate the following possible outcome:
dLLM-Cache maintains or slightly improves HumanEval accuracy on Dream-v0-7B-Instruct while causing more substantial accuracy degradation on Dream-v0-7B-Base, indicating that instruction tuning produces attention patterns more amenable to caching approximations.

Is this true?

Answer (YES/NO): YES